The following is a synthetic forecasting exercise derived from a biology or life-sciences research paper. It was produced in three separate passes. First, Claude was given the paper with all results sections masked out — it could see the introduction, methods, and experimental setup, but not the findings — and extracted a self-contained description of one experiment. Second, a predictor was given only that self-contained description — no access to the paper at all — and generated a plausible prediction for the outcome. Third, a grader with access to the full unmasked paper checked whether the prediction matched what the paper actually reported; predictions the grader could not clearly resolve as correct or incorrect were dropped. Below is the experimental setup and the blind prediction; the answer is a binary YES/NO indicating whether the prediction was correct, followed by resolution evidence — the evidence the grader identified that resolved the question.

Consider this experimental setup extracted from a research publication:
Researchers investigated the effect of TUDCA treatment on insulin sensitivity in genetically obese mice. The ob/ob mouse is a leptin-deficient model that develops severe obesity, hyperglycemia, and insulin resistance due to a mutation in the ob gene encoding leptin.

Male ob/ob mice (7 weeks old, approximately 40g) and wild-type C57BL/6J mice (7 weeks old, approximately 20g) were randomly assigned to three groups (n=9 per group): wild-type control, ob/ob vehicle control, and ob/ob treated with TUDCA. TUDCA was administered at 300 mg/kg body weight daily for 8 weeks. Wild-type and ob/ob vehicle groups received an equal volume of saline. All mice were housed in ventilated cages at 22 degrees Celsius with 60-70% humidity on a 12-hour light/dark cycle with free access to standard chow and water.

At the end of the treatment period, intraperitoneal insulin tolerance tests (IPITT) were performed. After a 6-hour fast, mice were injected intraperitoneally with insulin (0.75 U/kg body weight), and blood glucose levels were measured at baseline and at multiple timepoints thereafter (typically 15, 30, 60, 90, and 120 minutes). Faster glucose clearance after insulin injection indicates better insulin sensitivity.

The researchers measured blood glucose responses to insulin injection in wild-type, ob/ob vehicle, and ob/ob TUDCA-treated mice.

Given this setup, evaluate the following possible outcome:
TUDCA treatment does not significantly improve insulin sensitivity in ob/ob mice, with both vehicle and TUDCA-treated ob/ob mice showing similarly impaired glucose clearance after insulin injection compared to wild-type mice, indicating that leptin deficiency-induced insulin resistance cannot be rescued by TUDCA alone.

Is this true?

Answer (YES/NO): NO